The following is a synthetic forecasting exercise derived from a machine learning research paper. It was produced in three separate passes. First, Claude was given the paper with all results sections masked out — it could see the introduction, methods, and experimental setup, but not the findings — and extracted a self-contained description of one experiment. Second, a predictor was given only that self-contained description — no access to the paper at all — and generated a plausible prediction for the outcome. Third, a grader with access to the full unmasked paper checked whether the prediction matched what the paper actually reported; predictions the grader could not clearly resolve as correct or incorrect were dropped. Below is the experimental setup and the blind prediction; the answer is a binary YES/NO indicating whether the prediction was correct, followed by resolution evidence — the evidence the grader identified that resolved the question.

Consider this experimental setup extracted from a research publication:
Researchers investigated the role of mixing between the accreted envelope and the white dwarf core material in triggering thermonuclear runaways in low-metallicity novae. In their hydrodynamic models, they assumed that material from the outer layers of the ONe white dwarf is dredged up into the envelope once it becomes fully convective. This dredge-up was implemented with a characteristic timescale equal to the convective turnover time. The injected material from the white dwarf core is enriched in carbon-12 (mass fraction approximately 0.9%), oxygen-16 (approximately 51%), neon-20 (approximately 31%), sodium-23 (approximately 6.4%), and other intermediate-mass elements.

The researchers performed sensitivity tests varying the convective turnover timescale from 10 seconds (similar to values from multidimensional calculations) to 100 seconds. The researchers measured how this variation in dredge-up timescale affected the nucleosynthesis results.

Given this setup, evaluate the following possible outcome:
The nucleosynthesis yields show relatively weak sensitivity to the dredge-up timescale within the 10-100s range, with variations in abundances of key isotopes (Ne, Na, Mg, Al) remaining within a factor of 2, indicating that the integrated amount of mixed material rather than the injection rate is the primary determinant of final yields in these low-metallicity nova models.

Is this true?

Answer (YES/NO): YES